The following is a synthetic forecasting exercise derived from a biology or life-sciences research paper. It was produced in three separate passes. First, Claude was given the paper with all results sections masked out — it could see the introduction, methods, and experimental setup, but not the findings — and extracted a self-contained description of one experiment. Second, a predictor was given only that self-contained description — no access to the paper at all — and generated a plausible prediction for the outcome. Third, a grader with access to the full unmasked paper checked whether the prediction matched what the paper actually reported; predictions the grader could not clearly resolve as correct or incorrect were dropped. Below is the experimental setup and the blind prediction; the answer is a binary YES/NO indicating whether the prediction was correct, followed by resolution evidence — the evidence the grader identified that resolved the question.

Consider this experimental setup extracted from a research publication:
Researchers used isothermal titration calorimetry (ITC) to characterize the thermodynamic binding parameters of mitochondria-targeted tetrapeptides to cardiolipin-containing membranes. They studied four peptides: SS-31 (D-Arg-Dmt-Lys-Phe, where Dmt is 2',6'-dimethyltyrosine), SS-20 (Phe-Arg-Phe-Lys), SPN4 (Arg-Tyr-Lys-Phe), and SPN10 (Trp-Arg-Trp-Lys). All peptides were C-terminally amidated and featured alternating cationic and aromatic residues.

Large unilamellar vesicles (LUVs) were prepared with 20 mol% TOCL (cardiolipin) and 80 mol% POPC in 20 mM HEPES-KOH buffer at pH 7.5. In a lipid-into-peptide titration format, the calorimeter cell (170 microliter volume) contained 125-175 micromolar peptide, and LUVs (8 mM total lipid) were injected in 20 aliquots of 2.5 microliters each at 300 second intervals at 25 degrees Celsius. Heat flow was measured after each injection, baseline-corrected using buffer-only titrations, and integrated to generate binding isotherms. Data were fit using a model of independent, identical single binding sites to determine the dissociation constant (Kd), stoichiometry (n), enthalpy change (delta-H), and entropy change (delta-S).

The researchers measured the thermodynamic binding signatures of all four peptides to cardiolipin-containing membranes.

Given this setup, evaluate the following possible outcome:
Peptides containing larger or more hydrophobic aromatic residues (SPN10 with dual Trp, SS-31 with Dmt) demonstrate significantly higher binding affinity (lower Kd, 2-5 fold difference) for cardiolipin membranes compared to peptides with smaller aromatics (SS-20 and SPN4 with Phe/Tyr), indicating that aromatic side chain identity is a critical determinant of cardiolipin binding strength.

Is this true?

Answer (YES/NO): NO